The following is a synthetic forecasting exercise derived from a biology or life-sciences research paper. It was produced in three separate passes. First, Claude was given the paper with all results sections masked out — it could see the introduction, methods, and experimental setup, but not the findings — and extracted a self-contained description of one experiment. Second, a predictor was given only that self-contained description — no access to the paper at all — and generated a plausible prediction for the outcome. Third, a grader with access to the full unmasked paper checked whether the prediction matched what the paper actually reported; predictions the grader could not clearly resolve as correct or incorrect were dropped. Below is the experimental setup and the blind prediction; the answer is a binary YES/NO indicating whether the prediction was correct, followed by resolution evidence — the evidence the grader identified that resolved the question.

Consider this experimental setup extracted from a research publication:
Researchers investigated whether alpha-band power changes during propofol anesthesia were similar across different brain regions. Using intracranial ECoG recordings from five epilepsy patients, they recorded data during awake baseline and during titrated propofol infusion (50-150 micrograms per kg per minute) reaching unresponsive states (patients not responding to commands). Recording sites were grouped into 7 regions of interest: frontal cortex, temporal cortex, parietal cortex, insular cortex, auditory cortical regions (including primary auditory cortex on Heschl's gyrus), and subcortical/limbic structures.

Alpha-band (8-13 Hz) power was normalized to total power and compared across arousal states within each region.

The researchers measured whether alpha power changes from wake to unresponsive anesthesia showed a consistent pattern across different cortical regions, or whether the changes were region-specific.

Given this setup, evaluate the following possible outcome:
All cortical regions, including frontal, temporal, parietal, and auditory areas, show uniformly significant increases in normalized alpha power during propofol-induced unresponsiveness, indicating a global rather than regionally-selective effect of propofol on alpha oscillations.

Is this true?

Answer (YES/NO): NO